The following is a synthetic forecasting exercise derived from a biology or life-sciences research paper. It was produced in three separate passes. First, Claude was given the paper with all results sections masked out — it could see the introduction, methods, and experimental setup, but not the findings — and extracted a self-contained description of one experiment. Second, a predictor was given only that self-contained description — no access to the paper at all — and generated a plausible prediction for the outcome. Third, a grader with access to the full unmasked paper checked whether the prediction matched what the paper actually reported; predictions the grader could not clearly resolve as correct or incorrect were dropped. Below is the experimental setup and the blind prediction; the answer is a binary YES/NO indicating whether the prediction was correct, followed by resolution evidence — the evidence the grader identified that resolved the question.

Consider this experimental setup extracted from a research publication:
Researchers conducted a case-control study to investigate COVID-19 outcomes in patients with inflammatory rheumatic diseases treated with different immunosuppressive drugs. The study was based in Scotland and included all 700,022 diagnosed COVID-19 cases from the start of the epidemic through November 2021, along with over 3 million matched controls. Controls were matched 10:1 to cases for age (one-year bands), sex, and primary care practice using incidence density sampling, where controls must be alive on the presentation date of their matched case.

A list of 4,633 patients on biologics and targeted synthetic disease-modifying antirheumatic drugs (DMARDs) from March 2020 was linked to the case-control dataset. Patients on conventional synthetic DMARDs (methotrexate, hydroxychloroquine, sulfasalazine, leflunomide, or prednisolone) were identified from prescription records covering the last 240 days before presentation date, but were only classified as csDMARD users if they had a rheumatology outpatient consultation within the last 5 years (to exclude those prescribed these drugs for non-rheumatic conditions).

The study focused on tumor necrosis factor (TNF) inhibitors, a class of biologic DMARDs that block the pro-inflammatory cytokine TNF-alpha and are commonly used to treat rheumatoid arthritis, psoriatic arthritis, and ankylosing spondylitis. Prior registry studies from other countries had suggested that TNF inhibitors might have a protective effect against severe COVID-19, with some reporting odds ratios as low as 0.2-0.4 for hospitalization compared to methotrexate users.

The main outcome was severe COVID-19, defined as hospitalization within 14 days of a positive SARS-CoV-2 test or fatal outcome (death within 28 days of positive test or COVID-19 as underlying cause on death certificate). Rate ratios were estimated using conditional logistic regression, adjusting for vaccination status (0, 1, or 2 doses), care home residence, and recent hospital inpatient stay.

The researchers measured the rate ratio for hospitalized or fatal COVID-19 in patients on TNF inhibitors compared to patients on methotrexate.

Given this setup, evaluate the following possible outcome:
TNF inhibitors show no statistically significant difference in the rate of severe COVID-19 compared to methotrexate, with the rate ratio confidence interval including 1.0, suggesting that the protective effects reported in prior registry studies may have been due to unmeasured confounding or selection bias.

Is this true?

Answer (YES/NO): YES